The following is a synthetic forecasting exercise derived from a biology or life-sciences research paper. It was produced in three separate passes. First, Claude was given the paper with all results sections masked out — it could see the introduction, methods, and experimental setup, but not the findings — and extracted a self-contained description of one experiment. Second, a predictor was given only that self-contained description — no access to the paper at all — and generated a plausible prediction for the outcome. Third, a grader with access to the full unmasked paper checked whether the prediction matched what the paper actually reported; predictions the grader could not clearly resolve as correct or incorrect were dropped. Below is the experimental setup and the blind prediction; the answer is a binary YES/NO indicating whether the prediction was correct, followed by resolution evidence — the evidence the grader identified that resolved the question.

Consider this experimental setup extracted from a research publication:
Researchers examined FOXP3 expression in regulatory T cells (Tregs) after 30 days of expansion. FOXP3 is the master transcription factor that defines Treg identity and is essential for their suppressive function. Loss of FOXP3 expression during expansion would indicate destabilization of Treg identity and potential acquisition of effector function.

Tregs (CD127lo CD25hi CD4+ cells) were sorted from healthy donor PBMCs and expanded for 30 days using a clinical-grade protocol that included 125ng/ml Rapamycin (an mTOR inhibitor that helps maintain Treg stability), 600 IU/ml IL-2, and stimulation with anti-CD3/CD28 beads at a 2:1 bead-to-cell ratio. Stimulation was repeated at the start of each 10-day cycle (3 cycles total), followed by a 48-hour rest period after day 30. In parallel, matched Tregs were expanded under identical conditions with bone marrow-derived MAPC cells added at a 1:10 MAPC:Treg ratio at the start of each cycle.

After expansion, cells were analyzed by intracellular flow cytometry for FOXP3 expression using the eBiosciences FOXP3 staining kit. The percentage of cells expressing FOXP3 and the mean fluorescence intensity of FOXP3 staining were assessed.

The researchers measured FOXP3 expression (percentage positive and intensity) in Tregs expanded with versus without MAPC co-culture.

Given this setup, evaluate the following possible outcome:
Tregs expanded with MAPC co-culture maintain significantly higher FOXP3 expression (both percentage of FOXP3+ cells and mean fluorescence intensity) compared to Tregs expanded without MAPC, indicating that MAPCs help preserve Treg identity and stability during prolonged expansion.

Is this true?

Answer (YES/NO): NO